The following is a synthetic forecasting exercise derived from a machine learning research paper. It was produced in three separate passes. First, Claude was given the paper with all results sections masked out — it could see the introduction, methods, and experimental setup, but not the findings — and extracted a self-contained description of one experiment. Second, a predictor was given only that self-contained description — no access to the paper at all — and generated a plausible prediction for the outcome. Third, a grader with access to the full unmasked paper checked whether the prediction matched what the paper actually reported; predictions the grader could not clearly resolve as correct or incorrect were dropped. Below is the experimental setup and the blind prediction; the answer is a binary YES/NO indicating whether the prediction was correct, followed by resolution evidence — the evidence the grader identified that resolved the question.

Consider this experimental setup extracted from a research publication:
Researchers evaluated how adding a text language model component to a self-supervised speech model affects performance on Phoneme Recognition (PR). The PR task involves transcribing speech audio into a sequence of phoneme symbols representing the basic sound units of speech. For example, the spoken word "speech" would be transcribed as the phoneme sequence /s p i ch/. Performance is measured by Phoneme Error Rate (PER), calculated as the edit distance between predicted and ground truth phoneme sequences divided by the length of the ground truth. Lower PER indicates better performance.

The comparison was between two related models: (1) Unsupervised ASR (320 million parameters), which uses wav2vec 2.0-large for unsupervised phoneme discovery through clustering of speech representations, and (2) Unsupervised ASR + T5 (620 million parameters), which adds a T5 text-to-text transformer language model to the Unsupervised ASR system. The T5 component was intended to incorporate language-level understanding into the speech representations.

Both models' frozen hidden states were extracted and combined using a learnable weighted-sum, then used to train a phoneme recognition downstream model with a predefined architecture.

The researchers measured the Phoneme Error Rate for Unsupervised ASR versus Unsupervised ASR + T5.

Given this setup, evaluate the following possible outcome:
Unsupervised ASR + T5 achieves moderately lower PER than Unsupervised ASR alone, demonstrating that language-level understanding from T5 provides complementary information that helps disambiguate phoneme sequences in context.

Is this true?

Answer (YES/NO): NO